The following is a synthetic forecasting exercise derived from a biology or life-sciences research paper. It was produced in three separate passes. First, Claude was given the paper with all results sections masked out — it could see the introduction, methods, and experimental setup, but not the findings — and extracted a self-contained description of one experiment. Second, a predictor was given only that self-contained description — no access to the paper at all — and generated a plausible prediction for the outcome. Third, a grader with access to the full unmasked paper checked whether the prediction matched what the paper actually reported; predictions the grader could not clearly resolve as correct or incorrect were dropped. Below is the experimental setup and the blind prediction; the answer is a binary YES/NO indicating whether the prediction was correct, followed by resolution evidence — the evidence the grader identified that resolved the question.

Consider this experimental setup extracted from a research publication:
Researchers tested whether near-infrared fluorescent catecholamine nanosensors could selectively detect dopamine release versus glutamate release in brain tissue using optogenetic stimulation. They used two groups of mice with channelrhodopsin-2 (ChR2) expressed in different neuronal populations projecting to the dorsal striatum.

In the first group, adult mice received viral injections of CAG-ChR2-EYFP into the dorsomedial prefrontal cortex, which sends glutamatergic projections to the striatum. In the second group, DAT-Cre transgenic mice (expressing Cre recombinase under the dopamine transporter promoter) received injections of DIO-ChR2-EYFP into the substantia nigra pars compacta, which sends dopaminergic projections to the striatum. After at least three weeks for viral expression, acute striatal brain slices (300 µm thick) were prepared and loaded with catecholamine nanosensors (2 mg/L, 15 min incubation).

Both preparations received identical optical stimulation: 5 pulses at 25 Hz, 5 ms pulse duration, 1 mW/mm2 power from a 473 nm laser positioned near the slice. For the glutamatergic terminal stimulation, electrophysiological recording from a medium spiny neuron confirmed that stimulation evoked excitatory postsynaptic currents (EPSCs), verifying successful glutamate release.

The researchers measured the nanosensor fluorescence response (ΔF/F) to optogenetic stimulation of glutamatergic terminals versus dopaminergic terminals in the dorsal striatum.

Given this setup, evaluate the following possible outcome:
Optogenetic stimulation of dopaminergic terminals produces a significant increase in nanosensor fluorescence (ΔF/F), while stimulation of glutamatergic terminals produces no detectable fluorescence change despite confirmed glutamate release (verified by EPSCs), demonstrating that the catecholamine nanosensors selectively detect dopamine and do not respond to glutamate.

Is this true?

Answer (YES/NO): YES